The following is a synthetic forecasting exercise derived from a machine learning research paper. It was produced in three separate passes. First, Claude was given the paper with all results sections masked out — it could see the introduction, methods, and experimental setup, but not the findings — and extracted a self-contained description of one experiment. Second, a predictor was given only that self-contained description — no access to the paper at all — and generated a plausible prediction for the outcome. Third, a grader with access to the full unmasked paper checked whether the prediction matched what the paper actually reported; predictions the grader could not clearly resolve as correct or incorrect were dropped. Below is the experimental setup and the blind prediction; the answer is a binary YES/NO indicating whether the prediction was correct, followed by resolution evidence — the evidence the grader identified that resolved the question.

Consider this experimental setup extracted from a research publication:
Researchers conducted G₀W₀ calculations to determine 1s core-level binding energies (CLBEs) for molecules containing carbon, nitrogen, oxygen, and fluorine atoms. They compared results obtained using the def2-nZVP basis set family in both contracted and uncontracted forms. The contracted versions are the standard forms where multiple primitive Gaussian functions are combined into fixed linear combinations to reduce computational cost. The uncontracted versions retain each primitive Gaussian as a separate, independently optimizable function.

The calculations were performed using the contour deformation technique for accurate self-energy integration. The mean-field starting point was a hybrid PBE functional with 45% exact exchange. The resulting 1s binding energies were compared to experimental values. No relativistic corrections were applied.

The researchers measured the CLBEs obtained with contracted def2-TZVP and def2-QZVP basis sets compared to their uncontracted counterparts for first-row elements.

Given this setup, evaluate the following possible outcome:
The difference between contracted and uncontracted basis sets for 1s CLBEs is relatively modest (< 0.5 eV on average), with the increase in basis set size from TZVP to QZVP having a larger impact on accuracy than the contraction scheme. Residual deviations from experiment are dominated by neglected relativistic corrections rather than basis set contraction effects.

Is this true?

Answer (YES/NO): NO